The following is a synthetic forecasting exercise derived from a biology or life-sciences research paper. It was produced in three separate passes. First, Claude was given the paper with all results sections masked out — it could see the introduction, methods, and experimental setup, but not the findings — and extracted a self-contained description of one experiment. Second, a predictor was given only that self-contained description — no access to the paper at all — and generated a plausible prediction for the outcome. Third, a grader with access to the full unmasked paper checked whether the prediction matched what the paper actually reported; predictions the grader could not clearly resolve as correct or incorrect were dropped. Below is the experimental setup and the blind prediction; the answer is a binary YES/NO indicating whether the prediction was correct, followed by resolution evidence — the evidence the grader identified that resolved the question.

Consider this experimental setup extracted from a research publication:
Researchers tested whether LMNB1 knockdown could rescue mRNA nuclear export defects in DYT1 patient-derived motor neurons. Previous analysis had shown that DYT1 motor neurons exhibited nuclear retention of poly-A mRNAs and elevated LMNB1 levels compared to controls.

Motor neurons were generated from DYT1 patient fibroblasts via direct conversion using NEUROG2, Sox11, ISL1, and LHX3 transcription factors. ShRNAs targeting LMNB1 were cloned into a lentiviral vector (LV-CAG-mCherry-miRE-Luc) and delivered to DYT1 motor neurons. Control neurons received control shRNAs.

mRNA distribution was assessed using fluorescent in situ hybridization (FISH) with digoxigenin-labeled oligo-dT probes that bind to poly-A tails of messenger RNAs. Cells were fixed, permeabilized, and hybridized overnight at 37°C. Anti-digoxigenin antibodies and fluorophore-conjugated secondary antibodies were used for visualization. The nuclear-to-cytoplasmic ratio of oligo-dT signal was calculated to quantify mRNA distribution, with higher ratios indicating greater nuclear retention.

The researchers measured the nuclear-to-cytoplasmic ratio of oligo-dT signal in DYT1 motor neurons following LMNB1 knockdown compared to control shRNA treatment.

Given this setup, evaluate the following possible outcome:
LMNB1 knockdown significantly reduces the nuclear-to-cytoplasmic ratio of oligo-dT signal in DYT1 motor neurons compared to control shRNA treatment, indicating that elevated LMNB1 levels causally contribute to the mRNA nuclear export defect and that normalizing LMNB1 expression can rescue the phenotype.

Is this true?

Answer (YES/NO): YES